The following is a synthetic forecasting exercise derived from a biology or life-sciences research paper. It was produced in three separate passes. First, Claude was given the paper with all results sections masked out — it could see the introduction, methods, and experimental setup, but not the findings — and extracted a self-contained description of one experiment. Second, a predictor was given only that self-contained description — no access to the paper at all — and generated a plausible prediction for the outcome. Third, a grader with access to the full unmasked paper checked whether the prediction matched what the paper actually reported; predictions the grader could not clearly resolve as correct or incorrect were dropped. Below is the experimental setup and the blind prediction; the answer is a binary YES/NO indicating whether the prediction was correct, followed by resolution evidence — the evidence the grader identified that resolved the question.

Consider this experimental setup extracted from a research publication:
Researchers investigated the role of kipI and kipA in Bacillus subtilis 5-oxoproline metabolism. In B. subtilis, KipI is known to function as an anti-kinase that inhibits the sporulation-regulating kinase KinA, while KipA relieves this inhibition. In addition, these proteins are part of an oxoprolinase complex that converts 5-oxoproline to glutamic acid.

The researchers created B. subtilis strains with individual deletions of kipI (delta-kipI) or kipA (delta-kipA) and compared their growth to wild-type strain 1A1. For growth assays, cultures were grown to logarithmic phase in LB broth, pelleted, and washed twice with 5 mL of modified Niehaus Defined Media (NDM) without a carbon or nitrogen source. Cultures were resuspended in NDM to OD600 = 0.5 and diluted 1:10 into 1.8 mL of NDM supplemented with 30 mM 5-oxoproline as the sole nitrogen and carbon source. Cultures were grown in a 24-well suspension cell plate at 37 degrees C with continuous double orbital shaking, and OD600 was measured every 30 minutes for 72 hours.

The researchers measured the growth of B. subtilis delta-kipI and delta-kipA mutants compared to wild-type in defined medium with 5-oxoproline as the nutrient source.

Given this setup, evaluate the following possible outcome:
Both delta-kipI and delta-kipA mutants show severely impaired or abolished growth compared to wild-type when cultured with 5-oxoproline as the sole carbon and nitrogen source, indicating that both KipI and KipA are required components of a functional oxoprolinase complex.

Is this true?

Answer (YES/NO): NO